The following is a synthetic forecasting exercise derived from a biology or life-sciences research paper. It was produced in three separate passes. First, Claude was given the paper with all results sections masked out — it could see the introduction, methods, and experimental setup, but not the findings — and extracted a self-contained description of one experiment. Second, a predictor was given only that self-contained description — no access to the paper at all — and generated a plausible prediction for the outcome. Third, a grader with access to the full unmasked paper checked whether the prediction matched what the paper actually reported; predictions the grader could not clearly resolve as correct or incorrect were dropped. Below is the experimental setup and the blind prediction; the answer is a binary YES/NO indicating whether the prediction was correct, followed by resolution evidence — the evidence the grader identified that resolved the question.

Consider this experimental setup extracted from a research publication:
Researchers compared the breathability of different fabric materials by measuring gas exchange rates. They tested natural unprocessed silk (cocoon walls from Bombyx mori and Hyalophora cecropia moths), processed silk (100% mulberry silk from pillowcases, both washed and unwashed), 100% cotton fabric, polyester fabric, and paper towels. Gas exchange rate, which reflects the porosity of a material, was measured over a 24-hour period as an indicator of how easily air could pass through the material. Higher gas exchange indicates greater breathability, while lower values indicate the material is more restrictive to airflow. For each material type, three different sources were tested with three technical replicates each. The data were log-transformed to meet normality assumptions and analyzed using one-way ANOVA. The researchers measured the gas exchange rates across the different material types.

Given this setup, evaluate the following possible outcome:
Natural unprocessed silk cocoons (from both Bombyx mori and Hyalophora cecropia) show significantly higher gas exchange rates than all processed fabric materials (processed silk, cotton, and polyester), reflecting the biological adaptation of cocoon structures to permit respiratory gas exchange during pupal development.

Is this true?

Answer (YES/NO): NO